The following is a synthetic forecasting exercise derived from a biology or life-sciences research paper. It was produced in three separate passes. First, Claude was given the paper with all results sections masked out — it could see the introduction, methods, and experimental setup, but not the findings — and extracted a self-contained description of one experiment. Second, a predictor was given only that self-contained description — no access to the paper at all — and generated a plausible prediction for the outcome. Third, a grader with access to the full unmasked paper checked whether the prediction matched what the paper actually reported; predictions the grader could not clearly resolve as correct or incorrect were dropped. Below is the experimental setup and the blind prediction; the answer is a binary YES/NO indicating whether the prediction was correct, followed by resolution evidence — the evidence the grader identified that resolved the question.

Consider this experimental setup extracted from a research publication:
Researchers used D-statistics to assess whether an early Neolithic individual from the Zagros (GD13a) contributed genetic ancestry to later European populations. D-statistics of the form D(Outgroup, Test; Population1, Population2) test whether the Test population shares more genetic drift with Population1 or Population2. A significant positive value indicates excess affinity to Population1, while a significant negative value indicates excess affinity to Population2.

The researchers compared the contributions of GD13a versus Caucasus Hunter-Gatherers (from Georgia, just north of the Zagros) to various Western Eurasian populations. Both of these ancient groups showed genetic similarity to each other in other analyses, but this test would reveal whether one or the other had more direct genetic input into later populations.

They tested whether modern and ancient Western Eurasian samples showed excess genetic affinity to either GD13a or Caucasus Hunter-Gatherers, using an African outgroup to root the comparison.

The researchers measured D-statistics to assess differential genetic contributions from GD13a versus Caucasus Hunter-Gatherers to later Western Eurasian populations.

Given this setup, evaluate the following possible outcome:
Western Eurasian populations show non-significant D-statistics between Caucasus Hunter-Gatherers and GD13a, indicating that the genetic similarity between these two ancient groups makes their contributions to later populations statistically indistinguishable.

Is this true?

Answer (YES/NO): NO